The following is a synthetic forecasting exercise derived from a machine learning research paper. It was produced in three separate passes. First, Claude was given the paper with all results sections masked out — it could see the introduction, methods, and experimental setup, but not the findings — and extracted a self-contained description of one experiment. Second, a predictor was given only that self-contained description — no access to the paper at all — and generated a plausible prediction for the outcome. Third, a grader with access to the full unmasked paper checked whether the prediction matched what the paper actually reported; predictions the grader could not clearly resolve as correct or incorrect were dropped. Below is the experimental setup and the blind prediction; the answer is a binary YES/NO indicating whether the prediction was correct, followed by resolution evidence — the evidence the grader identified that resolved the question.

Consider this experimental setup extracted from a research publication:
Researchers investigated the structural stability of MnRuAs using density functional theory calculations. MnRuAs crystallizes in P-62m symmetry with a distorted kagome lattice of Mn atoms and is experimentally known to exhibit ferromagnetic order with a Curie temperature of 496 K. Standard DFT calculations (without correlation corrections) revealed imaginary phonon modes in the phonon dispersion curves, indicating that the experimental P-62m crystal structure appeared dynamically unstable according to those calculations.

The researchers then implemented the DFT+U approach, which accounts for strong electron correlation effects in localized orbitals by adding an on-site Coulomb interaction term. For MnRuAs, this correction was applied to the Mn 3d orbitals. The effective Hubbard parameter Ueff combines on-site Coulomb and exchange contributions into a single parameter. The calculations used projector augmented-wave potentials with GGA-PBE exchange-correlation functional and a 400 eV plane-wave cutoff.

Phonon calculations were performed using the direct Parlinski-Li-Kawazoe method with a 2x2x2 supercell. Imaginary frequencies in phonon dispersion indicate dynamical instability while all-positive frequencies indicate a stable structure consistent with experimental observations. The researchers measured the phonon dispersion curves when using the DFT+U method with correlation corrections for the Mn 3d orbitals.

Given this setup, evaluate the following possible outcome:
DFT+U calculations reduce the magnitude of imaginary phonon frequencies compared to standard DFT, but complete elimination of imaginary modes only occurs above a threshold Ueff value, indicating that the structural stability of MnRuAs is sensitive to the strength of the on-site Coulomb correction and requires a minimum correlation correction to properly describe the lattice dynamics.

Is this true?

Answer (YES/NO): YES